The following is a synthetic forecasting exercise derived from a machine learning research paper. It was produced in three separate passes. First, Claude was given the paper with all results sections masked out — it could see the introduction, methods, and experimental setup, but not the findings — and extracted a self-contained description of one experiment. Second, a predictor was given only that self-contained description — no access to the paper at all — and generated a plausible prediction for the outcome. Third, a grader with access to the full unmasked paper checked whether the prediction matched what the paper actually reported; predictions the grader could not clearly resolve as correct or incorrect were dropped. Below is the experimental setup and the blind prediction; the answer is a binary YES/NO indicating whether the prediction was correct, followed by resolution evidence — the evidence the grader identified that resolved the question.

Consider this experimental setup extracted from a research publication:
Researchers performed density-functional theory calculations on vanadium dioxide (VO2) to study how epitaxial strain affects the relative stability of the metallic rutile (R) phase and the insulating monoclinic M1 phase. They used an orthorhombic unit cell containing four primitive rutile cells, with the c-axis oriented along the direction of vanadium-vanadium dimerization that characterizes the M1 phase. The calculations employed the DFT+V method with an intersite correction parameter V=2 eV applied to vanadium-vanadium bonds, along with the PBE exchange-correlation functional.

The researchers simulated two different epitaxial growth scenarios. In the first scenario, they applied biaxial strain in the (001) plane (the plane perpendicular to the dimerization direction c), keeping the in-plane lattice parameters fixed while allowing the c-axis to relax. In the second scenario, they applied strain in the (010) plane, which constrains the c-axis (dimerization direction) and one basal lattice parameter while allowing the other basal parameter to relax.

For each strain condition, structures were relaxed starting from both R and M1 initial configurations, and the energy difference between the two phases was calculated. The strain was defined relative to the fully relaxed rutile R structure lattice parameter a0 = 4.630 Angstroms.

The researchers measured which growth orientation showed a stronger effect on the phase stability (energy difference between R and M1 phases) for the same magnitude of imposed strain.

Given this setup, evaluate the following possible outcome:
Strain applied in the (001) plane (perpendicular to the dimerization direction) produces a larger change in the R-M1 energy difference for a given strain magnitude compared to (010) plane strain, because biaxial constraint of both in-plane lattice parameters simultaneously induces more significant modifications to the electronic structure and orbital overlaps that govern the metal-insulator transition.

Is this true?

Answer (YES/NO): NO